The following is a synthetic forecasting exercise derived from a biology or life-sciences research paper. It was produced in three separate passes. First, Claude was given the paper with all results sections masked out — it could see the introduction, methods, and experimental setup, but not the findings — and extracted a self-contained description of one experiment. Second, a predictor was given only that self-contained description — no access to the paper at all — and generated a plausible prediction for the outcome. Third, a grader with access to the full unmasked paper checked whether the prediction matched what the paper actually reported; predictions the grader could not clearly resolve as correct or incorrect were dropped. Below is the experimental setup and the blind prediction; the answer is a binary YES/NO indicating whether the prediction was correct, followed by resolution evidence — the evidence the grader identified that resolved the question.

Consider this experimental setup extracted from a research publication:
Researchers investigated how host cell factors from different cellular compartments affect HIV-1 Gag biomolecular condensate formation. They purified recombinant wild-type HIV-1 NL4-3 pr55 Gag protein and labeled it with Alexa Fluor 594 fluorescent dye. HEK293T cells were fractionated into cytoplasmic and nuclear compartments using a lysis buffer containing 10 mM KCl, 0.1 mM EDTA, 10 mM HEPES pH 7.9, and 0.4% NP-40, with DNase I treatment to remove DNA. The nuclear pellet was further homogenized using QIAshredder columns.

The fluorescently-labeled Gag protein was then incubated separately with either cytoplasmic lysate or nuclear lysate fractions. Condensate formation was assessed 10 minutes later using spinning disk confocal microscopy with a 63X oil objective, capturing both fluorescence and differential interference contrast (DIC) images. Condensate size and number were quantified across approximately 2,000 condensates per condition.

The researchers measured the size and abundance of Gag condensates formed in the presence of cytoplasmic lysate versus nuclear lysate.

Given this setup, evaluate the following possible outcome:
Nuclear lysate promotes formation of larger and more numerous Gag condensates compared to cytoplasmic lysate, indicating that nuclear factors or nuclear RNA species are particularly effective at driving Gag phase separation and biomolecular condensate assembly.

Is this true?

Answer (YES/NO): NO